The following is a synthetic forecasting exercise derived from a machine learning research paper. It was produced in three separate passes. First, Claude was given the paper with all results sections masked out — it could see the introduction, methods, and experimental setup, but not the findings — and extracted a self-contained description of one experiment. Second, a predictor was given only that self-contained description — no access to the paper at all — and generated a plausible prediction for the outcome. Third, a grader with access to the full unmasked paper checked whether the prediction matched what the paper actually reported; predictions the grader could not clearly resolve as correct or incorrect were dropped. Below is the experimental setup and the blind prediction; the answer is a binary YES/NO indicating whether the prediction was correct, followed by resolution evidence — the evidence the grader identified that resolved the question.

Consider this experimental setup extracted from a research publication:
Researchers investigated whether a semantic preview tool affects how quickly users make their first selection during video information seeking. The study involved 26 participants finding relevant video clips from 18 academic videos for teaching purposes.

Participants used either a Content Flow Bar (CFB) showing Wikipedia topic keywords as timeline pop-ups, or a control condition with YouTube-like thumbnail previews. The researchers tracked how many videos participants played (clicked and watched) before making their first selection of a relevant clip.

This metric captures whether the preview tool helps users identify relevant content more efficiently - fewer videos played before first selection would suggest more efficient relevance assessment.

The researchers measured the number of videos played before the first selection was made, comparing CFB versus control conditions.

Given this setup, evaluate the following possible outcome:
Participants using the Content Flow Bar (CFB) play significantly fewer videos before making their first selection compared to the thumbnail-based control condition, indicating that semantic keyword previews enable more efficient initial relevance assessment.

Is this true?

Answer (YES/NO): NO